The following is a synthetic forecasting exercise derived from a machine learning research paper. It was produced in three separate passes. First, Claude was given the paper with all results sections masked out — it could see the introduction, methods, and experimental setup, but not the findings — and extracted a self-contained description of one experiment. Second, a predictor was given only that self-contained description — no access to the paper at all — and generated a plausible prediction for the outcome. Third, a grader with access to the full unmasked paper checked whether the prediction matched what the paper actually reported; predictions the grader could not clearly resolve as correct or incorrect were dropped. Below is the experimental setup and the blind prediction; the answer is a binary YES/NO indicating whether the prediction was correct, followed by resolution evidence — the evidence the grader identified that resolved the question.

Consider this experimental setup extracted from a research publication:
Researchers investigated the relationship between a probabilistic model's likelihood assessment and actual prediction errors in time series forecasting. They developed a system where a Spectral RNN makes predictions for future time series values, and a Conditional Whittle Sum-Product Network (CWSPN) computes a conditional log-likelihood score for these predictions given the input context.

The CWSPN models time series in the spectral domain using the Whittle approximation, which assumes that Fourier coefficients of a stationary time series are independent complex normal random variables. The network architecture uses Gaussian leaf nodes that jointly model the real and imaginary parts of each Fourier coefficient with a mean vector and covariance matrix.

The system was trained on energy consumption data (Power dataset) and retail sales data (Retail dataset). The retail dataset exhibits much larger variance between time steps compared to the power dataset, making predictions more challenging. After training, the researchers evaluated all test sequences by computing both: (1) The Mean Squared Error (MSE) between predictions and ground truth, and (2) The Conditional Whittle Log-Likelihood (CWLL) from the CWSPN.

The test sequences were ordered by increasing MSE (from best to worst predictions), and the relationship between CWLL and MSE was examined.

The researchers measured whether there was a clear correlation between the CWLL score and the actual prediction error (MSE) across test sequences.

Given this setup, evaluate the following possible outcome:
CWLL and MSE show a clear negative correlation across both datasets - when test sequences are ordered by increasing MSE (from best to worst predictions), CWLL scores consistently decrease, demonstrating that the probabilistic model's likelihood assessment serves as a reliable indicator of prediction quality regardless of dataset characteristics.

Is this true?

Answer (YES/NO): YES